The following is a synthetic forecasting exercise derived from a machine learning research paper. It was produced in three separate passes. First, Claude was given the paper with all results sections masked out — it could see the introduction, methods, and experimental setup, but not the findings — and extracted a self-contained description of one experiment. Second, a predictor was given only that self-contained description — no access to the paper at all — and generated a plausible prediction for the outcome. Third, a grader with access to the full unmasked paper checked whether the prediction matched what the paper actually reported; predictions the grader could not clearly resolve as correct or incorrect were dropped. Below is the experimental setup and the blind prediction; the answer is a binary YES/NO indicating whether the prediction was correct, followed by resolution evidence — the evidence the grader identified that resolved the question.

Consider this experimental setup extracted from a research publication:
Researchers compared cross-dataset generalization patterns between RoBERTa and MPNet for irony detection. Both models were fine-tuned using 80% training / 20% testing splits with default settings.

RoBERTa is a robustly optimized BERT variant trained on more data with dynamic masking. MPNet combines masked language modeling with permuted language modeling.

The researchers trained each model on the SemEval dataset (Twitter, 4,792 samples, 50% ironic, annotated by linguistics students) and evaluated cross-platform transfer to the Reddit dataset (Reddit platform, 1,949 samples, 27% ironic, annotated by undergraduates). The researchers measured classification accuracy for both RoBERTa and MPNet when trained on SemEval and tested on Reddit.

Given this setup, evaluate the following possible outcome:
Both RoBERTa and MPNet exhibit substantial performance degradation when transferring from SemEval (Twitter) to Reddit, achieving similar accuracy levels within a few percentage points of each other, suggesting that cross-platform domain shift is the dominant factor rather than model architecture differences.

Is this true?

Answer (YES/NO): YES